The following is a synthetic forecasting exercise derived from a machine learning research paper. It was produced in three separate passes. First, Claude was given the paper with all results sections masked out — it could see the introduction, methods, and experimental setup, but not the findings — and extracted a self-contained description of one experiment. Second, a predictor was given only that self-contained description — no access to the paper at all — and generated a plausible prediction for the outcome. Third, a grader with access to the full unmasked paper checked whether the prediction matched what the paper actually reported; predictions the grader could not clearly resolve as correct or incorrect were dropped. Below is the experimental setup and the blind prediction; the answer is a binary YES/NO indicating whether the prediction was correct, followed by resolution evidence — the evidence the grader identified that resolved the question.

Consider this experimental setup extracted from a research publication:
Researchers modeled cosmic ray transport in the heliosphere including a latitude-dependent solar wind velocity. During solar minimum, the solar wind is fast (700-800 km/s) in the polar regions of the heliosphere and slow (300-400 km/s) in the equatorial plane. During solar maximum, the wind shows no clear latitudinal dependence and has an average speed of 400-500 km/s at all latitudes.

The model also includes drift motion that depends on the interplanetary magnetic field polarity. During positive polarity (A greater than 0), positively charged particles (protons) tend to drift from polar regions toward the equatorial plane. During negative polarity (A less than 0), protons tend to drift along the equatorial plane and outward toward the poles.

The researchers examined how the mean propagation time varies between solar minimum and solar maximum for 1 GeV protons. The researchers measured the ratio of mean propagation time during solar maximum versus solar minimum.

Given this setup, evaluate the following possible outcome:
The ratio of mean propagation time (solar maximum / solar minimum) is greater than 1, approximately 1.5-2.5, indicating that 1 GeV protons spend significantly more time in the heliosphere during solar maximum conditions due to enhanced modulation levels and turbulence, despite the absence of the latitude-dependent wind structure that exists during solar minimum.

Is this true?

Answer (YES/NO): YES